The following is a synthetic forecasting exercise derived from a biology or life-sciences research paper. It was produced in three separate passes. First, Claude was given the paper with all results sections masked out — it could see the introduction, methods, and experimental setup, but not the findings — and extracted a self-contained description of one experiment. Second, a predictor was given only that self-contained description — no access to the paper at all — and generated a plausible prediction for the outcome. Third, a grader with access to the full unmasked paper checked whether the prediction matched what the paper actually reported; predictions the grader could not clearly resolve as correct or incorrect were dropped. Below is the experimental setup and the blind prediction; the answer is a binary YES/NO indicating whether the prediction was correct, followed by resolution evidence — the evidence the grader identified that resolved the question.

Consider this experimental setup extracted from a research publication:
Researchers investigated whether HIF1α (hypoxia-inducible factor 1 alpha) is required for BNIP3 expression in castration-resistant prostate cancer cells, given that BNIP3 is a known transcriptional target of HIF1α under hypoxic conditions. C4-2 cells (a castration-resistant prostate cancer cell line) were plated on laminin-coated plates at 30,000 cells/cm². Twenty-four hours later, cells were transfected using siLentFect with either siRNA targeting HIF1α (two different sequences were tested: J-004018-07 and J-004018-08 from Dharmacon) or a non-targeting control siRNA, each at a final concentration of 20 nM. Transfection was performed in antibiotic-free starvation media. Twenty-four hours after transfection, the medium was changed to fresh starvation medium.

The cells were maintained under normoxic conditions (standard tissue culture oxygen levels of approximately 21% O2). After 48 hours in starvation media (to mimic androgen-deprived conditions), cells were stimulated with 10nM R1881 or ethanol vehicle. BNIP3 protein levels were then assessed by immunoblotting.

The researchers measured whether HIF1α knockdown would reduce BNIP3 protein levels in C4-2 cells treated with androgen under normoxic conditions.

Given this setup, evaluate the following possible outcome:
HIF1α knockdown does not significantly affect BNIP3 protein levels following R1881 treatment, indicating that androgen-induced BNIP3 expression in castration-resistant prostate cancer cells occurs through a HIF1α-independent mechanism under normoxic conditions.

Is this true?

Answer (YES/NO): NO